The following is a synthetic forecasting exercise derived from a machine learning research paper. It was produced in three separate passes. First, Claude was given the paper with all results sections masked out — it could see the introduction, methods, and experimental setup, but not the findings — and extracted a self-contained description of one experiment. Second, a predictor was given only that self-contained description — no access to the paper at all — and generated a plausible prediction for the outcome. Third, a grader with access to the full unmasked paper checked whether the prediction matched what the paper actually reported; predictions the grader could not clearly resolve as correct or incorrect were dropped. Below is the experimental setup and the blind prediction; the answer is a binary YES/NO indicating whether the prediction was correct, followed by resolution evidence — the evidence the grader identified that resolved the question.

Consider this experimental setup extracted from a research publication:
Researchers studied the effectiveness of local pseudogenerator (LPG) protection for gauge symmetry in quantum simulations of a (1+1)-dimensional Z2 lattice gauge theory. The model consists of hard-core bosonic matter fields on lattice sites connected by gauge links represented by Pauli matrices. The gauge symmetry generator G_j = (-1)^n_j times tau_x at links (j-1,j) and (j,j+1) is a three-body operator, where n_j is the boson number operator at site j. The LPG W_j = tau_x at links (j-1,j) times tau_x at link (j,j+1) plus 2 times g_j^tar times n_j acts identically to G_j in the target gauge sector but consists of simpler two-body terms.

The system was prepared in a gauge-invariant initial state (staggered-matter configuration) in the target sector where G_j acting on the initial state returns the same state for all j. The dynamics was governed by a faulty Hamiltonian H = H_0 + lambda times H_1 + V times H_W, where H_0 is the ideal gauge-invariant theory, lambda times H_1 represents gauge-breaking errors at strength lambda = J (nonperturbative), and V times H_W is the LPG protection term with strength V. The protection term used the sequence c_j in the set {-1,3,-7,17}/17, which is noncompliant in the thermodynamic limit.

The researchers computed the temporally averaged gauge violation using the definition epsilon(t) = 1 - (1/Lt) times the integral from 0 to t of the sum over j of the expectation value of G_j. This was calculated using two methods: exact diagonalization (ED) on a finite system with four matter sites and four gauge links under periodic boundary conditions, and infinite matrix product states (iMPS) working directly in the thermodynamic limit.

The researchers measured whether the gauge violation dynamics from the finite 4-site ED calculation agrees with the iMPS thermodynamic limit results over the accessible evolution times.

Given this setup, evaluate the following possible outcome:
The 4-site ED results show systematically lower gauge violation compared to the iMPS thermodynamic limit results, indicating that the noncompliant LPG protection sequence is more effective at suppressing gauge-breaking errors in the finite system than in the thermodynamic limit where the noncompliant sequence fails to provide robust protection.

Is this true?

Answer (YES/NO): NO